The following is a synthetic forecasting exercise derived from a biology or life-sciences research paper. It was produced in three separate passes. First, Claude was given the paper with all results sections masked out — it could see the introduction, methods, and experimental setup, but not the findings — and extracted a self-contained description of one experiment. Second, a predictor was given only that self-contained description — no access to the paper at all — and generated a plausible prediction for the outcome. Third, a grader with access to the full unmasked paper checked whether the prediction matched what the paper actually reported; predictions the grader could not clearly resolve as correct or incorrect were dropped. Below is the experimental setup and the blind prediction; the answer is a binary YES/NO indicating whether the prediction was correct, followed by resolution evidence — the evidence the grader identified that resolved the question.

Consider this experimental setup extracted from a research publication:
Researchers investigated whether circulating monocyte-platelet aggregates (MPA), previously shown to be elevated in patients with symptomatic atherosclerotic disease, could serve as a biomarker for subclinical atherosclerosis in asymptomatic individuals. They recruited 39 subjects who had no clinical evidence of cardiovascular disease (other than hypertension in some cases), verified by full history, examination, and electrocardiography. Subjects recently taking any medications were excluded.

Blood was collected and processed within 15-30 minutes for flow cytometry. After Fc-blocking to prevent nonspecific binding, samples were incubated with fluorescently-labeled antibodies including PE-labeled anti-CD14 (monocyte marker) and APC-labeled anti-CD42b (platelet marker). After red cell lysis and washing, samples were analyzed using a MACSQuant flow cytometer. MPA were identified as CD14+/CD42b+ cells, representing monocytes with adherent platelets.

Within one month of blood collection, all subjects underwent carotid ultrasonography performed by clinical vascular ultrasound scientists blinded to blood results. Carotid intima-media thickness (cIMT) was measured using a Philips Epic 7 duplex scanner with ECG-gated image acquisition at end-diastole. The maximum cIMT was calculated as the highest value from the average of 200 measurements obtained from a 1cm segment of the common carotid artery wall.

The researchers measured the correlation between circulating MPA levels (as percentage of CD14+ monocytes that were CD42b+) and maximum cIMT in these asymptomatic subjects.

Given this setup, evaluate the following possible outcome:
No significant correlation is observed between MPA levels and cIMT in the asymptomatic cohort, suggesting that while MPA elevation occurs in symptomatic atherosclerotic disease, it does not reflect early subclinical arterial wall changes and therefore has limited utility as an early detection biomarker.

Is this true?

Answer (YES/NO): NO